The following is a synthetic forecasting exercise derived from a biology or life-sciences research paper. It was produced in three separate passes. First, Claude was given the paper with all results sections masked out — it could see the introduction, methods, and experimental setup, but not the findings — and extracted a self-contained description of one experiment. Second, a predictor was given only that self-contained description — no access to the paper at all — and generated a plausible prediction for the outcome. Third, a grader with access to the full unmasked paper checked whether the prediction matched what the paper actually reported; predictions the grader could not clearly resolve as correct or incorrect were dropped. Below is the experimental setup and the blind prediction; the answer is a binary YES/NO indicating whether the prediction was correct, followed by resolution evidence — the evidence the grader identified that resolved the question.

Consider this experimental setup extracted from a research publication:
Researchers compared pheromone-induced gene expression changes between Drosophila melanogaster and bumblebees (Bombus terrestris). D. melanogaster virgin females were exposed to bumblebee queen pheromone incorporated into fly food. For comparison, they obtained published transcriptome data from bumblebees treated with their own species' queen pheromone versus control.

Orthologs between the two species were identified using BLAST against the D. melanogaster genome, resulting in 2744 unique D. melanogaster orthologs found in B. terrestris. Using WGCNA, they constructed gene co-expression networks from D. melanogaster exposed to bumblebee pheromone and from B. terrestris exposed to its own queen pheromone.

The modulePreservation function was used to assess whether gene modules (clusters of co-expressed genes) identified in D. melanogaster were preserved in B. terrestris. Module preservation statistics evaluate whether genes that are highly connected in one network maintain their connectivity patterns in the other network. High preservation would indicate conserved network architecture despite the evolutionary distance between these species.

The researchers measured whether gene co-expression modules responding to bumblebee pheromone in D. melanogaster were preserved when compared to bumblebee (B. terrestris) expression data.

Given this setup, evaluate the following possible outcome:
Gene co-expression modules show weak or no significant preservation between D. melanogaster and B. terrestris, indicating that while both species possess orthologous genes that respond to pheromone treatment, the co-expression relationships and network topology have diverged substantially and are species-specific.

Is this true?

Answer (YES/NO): NO